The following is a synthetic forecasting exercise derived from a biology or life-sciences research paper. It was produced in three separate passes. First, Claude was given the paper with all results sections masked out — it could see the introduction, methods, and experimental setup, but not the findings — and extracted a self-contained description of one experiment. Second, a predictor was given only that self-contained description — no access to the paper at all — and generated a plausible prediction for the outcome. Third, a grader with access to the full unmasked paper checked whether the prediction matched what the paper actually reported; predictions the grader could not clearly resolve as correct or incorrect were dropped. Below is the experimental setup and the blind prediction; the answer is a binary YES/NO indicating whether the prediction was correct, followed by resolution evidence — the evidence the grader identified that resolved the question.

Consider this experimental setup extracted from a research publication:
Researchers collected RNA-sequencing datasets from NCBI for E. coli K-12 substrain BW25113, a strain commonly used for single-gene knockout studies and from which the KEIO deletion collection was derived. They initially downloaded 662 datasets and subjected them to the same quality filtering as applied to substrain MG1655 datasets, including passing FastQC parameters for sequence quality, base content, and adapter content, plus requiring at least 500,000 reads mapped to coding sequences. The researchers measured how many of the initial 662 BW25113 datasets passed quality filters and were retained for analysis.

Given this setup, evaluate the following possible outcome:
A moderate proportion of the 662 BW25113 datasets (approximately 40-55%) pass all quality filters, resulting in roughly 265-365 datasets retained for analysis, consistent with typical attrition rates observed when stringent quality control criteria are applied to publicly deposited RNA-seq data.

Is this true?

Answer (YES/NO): NO